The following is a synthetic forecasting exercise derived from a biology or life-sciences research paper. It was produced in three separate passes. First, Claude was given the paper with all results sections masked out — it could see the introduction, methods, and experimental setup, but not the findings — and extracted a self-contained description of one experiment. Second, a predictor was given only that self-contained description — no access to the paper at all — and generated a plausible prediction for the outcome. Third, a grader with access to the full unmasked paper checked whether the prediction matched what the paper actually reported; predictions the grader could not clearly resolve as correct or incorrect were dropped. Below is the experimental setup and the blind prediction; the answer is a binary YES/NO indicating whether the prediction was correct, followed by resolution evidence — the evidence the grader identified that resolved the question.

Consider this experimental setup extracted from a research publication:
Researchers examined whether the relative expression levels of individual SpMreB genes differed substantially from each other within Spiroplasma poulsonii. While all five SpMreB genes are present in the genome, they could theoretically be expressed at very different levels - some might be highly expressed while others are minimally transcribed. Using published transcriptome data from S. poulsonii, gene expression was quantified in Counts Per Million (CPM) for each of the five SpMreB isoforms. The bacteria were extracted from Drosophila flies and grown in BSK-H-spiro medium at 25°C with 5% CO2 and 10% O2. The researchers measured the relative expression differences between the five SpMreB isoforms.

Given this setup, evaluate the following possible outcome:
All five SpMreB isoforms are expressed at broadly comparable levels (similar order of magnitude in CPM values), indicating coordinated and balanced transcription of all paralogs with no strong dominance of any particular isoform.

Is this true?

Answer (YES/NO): NO